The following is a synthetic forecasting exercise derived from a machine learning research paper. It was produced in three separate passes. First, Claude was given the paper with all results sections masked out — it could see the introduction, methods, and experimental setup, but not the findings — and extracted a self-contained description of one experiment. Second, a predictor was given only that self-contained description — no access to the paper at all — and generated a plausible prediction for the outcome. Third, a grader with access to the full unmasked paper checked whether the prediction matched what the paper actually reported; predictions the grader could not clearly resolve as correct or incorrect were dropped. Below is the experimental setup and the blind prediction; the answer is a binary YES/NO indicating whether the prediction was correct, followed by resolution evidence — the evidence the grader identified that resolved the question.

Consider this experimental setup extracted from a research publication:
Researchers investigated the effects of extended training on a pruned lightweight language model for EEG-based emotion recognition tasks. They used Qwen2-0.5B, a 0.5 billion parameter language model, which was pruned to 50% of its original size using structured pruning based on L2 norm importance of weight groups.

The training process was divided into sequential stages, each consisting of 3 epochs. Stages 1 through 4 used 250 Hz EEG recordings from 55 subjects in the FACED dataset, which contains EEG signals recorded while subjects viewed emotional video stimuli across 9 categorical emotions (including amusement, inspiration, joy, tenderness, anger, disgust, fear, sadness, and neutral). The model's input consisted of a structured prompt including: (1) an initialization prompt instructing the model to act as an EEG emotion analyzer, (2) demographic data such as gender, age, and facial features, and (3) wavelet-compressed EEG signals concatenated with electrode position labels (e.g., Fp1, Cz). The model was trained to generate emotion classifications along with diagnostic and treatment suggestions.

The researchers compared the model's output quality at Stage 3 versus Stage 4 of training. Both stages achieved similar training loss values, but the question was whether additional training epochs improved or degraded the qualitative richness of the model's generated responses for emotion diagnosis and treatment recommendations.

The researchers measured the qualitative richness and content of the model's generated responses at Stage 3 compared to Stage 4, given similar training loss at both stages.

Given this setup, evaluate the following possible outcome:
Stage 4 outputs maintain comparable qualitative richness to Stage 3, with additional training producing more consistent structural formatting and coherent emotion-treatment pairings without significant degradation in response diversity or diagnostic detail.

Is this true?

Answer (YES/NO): NO